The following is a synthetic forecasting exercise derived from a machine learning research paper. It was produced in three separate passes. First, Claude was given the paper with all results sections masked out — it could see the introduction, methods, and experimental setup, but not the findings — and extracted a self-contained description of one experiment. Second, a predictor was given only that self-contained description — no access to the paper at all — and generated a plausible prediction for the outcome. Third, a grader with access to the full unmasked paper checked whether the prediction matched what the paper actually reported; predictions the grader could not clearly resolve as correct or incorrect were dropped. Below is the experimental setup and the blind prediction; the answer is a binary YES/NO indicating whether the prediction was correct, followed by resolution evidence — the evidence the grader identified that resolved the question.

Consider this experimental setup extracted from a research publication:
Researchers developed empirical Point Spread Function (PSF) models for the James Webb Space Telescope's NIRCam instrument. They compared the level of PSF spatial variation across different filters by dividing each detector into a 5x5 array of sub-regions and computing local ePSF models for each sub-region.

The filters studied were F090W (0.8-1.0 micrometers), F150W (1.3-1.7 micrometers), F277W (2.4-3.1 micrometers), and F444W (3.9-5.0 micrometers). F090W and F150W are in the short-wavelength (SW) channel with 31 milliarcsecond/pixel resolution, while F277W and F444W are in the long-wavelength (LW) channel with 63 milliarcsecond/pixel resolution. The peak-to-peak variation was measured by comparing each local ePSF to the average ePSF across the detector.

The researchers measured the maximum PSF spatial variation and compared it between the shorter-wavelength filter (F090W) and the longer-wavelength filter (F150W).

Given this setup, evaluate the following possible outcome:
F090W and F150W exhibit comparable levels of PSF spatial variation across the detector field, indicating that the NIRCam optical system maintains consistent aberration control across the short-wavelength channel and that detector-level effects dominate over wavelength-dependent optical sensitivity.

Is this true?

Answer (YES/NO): NO